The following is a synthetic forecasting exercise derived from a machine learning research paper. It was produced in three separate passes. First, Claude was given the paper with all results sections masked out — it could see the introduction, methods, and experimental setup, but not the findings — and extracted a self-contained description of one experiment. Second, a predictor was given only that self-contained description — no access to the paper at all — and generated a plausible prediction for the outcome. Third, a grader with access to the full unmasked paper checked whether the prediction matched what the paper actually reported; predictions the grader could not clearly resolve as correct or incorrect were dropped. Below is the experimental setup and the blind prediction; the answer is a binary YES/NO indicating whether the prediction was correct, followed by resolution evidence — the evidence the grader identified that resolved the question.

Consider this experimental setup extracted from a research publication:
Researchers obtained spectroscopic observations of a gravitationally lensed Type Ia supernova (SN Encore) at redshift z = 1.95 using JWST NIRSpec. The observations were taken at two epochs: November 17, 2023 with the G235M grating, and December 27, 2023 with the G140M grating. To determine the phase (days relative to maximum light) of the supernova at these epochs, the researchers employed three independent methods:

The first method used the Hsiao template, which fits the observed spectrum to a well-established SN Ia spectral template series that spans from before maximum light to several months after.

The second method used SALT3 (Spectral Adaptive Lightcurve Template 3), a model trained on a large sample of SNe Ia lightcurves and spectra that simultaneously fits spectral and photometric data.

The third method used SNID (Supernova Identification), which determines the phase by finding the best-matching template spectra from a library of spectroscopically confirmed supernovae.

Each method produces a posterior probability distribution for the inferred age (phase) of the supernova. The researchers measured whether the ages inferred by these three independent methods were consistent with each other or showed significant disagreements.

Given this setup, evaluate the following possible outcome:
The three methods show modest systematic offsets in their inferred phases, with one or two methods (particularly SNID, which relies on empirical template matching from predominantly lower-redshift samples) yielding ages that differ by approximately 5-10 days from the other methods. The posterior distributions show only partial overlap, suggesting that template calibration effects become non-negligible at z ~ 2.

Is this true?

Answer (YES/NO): NO